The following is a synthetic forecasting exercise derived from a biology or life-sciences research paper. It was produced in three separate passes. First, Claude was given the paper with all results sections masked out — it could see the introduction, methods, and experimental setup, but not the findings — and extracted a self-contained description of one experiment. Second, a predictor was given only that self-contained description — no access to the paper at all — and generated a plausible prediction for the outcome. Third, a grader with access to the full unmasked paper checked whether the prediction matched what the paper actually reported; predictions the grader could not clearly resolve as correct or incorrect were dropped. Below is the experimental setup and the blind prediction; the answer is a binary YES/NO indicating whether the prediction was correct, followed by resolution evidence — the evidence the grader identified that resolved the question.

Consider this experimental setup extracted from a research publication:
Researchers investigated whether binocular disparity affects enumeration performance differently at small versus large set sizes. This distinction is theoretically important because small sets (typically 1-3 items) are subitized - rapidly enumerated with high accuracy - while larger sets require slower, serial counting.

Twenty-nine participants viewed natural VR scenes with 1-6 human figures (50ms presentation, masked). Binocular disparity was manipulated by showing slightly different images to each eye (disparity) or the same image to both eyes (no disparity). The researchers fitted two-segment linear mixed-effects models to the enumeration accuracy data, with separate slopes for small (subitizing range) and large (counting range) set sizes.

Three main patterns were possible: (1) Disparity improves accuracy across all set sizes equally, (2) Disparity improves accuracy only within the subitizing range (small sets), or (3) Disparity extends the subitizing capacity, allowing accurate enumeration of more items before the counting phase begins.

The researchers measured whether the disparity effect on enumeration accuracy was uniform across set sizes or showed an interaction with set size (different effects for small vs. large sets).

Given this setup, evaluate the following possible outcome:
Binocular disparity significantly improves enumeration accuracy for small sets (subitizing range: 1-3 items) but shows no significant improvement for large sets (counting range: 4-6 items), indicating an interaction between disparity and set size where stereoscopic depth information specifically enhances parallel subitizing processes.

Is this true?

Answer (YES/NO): NO